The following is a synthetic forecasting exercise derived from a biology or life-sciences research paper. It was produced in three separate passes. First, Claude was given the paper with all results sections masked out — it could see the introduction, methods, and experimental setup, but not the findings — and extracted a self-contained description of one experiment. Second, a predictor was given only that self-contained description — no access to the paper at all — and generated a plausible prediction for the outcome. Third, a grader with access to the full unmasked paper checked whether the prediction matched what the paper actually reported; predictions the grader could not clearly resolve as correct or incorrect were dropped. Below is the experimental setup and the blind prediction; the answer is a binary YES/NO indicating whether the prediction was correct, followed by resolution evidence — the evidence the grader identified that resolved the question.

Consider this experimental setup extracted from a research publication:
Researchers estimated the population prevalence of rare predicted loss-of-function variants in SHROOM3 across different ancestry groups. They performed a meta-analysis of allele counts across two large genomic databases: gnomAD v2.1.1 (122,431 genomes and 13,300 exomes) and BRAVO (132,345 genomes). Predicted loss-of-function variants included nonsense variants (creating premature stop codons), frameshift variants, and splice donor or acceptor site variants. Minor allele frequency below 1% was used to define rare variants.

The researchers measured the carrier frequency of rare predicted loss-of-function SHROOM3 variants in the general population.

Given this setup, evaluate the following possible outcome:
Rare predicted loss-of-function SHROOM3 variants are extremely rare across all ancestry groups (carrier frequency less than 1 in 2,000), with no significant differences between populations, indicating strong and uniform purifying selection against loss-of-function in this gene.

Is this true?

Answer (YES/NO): NO